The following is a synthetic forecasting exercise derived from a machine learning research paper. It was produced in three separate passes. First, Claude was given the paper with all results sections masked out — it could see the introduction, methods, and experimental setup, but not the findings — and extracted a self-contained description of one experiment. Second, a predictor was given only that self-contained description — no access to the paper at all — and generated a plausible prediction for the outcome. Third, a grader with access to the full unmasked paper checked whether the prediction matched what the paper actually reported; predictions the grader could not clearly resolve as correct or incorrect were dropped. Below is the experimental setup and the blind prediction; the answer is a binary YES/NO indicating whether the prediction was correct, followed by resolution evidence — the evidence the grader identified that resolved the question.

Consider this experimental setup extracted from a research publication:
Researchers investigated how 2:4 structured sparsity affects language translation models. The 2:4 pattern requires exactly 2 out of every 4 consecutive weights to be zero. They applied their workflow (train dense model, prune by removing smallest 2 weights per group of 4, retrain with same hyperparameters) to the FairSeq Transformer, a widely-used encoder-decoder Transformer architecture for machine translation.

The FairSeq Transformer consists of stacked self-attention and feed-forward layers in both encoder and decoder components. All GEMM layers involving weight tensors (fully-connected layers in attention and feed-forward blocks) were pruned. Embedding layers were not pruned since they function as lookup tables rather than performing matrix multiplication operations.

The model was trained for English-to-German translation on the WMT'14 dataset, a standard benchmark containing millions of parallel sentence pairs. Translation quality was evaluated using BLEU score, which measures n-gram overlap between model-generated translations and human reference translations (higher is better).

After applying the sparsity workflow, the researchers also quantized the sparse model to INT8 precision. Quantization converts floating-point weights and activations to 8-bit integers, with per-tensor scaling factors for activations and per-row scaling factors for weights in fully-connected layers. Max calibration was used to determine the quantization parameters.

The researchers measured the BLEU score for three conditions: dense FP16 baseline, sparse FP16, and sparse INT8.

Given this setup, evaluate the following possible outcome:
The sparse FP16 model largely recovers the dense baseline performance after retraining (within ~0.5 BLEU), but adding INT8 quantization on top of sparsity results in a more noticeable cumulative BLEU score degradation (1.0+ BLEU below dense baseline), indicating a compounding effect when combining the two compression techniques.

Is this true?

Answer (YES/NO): NO